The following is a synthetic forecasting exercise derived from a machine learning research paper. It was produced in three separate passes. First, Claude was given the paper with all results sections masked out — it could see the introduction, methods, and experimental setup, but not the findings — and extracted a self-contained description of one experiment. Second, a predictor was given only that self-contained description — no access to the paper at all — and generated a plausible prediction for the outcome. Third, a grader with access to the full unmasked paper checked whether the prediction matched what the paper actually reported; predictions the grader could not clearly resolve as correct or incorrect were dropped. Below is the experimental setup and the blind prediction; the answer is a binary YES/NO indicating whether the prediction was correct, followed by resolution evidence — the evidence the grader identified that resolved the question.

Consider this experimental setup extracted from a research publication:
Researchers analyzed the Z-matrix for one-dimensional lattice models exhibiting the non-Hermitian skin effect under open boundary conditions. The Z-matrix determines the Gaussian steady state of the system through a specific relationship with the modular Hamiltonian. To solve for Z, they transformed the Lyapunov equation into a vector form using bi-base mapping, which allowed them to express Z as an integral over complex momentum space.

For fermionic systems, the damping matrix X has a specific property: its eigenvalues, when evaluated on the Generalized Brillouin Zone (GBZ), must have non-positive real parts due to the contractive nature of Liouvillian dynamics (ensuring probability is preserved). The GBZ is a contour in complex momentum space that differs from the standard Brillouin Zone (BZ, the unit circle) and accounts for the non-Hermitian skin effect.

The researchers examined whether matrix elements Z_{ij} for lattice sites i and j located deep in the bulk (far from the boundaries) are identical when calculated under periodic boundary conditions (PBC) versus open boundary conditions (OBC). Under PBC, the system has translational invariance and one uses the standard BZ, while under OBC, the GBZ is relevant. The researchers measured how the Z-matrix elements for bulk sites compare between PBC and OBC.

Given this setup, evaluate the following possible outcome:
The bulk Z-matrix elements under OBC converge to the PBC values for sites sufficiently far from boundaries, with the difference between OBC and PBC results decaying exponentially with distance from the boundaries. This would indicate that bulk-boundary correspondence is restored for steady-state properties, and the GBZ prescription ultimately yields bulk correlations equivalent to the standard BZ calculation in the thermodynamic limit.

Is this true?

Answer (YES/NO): YES